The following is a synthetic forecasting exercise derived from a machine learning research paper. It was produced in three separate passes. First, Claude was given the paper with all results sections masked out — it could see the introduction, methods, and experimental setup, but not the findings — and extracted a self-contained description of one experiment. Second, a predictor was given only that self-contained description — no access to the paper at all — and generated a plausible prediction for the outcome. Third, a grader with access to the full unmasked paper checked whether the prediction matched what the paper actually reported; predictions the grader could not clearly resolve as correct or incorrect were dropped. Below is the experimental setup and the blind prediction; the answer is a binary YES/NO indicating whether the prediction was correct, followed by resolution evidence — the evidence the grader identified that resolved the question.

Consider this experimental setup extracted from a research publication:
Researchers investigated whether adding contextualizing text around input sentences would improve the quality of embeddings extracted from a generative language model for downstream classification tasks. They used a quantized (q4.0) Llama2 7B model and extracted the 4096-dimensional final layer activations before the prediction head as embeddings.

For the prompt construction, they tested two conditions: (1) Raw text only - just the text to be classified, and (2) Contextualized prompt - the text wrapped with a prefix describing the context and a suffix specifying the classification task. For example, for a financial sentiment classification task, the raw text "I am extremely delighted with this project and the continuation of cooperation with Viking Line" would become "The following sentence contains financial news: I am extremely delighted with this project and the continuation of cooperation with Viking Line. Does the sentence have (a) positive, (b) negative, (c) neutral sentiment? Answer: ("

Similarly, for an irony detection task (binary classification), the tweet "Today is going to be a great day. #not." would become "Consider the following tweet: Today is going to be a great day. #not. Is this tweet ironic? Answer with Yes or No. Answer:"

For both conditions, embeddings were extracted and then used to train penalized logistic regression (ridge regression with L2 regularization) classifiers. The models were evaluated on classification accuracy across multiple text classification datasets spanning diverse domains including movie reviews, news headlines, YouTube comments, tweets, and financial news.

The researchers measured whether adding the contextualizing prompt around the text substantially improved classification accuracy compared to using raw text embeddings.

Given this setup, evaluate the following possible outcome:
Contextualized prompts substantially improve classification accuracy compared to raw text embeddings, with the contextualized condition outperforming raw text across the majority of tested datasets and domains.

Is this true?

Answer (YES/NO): YES